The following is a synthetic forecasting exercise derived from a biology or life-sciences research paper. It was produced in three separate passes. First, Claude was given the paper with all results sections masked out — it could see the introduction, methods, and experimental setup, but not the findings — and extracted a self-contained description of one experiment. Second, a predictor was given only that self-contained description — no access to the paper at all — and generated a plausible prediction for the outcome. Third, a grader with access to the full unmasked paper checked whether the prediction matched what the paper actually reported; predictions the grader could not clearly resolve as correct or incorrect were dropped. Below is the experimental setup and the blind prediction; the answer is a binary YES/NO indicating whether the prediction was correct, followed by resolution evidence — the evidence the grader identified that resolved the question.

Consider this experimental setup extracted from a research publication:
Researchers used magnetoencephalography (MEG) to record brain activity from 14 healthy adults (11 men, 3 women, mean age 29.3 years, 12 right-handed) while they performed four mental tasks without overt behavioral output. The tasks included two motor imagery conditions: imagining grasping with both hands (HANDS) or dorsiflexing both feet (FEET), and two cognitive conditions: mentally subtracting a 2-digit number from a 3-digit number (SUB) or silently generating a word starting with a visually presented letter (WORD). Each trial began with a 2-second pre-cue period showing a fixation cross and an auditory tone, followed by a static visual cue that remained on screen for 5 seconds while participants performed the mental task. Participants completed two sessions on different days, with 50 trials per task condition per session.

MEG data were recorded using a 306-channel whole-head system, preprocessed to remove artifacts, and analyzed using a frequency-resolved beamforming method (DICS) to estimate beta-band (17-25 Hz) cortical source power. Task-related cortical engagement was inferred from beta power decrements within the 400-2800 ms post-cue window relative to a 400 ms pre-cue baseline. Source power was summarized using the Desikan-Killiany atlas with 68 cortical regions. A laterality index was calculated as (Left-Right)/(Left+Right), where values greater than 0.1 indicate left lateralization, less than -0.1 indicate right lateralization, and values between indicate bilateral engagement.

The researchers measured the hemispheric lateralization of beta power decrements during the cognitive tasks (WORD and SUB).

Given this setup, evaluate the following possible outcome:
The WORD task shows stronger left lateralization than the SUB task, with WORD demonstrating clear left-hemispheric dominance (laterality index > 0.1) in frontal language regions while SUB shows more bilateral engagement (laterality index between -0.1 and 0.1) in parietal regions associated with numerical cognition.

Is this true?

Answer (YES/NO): NO